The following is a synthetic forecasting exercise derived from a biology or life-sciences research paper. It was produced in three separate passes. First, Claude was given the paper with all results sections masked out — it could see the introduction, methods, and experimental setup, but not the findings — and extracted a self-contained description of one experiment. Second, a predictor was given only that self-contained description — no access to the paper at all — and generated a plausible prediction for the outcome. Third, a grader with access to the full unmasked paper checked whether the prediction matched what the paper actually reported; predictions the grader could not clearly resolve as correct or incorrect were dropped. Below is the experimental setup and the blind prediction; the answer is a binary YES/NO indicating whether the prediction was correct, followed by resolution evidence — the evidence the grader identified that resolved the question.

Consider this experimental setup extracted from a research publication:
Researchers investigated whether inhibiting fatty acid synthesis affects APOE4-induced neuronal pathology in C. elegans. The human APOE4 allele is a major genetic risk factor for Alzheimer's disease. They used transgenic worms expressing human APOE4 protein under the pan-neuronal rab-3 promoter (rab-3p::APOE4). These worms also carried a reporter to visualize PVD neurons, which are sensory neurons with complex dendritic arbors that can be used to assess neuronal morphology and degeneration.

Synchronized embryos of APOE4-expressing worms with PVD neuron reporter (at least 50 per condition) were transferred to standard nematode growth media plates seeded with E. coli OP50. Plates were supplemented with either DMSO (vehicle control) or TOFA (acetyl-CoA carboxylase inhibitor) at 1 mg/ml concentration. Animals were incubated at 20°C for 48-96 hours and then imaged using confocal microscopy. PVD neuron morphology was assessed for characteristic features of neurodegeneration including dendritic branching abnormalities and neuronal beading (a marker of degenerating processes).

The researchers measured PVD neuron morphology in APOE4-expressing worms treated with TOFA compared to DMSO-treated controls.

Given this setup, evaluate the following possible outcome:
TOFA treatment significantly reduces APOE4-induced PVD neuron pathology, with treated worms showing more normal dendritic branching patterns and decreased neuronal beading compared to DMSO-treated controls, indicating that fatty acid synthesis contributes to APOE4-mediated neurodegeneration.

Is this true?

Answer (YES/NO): YES